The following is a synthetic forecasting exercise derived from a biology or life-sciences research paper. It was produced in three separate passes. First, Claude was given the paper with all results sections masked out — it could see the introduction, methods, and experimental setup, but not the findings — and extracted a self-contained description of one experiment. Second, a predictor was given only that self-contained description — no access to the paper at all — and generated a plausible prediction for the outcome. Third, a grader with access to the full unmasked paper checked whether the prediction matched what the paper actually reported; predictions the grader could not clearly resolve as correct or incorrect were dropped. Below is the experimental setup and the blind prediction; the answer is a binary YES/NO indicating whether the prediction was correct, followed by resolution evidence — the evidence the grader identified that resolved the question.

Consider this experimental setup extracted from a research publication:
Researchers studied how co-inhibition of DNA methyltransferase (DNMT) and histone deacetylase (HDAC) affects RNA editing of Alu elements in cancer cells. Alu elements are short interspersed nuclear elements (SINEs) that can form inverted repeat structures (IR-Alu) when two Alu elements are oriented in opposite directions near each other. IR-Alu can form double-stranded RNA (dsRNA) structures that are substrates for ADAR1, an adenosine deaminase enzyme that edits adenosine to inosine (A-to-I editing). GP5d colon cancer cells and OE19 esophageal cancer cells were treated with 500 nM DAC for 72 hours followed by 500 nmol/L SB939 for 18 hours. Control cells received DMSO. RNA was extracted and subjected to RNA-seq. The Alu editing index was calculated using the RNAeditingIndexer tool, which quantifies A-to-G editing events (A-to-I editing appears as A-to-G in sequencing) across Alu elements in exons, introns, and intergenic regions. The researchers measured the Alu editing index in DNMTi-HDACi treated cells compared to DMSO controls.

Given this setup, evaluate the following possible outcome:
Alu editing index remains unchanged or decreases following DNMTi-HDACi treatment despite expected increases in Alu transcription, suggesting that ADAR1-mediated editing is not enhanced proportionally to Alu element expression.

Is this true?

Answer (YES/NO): YES